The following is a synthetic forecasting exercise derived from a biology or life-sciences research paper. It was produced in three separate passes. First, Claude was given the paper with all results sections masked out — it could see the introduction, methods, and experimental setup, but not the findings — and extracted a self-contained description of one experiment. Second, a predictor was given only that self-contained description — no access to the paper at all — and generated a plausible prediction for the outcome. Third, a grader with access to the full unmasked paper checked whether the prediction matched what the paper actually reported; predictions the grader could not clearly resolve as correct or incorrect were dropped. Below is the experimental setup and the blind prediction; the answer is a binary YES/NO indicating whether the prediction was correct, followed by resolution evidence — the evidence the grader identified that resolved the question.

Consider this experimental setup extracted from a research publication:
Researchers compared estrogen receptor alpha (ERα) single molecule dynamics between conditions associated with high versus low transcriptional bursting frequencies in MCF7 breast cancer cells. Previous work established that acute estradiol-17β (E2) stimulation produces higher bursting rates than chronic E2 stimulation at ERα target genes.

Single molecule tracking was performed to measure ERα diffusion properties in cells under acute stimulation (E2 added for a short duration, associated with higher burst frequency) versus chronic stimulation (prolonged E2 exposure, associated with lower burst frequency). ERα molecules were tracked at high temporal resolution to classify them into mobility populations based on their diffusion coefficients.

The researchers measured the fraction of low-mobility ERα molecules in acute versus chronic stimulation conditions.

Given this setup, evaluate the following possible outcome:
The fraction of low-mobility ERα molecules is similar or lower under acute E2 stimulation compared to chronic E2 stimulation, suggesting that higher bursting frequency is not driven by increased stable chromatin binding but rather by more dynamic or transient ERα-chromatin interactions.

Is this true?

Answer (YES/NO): NO